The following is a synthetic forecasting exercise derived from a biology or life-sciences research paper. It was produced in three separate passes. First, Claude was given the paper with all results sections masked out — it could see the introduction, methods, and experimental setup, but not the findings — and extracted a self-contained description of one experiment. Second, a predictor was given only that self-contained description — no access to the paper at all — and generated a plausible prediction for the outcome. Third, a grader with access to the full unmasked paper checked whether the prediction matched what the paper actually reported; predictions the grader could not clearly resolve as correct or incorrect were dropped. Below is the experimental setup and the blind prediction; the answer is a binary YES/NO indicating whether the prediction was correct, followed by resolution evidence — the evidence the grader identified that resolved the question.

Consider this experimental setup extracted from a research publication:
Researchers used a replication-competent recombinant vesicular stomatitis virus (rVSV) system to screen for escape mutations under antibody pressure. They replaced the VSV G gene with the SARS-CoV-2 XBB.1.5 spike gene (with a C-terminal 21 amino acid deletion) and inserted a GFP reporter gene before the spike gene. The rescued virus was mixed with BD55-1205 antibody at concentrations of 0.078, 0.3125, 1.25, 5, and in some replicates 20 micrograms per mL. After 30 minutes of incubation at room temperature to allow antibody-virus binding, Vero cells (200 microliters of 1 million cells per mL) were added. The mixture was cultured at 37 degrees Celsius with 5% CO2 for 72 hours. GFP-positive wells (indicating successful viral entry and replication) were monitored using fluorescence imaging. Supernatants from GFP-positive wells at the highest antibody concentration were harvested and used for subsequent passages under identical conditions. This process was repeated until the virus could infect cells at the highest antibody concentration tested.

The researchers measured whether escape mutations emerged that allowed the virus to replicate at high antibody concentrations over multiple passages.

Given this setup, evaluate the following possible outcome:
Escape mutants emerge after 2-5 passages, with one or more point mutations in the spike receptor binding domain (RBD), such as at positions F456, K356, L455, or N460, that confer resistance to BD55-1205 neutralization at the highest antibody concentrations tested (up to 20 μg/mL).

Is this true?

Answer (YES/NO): NO